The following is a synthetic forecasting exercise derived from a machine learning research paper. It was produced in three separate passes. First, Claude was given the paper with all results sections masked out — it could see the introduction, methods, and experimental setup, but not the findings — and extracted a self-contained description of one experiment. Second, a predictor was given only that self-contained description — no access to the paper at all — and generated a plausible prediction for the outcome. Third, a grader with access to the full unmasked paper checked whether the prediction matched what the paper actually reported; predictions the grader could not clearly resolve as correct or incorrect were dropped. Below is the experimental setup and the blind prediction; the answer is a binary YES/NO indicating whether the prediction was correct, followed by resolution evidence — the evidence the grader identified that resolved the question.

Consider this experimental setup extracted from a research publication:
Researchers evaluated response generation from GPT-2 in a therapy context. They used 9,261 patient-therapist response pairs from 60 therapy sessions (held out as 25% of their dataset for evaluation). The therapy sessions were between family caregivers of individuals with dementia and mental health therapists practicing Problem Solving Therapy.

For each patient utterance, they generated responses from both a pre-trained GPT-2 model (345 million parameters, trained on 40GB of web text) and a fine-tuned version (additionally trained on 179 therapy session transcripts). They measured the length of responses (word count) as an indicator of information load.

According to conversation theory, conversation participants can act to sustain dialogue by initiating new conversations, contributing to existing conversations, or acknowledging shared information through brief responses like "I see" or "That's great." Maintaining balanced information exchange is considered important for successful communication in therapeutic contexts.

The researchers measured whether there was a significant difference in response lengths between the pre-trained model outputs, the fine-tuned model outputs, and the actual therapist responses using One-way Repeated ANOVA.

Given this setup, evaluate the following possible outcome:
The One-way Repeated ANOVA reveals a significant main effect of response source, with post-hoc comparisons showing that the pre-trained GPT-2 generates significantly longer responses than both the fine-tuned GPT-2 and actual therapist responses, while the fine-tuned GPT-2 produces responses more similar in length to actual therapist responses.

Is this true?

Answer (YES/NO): YES